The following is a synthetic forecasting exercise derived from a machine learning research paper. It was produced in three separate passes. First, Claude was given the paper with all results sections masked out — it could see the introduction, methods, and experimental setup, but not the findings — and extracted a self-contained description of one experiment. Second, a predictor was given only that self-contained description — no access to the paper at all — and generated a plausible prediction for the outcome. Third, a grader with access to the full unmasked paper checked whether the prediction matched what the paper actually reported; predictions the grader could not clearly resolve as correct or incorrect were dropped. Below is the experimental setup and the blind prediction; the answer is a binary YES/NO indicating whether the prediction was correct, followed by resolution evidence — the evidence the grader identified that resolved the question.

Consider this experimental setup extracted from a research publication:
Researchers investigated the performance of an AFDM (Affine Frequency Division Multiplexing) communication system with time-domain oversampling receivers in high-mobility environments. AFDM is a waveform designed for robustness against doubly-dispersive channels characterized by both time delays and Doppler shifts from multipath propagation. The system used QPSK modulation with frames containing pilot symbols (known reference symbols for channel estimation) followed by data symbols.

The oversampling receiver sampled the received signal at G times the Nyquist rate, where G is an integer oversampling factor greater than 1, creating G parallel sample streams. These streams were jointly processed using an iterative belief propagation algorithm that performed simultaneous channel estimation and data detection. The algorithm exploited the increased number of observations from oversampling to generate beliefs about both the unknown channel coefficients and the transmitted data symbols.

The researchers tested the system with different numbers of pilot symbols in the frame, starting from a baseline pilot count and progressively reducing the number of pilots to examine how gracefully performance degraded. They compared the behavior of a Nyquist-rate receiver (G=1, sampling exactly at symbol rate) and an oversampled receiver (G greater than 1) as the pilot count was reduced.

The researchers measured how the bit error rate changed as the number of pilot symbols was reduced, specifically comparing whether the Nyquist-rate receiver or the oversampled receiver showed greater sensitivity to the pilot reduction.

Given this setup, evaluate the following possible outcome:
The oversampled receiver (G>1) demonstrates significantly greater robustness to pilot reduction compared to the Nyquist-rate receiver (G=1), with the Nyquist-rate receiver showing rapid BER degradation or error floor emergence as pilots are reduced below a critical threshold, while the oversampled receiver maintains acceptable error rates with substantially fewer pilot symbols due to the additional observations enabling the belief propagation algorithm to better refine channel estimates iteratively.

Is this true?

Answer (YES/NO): YES